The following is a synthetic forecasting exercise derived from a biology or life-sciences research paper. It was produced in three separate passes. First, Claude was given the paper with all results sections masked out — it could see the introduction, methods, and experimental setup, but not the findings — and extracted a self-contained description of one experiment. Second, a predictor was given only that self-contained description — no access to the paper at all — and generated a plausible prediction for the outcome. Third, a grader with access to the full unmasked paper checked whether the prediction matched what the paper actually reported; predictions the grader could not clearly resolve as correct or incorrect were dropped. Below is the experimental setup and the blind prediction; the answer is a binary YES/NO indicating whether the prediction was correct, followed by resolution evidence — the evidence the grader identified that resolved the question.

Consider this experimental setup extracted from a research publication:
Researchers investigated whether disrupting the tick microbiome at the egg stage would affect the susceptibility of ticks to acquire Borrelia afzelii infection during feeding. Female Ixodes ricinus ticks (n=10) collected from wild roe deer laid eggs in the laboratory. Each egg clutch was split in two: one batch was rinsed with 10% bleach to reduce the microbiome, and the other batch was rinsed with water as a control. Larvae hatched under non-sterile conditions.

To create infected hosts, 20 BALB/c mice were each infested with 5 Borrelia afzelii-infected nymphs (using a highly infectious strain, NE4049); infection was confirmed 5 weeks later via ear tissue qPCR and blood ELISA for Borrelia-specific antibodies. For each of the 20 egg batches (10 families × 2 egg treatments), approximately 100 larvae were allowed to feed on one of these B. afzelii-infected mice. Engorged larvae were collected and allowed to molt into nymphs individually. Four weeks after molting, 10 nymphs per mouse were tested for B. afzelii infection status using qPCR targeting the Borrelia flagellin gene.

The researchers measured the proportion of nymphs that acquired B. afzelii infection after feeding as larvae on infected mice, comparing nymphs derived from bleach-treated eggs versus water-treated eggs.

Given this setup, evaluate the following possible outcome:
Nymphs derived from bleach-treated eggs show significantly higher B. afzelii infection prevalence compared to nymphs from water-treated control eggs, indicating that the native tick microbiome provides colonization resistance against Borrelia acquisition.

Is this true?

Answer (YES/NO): NO